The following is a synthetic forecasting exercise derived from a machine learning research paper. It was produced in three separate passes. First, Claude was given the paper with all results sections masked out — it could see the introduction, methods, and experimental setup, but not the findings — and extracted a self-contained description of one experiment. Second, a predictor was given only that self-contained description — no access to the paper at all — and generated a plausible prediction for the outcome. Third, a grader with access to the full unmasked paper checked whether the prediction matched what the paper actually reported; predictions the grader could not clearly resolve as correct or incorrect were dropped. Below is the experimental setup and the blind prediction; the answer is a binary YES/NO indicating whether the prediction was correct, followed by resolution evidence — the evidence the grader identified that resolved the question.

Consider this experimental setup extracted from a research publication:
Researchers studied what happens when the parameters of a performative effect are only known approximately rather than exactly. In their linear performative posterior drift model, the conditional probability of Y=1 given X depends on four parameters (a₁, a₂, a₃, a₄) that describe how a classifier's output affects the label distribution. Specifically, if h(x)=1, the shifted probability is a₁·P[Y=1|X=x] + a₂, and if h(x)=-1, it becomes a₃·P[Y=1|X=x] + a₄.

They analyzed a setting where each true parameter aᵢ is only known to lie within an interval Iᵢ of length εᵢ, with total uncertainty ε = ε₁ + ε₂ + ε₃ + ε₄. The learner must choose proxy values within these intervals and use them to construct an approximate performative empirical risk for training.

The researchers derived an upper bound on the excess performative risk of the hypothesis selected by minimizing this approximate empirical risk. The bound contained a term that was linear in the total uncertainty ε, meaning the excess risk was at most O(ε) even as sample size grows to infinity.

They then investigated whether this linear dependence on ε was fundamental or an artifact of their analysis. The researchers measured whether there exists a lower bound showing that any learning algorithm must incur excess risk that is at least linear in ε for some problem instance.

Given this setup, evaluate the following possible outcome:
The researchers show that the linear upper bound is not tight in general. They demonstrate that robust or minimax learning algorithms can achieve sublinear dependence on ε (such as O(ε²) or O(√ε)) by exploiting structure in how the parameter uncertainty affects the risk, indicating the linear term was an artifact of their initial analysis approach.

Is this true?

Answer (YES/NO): NO